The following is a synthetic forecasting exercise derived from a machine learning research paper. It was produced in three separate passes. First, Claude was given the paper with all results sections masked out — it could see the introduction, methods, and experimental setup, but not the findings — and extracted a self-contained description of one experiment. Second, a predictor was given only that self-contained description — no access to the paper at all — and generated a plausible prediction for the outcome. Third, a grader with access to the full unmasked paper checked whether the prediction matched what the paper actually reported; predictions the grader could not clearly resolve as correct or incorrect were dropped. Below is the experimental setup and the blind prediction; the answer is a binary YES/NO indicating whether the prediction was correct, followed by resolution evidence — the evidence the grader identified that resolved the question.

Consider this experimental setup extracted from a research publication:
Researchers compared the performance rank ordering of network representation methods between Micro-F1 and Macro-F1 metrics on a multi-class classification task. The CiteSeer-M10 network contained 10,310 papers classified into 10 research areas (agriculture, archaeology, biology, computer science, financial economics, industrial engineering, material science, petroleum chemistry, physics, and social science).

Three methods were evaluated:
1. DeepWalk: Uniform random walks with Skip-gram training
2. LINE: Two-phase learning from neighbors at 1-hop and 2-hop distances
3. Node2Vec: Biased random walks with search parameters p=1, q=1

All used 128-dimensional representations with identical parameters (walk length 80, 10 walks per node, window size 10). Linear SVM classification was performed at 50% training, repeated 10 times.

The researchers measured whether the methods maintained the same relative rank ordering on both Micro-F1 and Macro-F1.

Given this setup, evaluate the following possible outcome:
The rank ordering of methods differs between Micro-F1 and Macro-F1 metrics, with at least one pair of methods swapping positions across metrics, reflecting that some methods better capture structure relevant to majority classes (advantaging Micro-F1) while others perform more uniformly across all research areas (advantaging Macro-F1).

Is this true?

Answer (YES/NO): NO